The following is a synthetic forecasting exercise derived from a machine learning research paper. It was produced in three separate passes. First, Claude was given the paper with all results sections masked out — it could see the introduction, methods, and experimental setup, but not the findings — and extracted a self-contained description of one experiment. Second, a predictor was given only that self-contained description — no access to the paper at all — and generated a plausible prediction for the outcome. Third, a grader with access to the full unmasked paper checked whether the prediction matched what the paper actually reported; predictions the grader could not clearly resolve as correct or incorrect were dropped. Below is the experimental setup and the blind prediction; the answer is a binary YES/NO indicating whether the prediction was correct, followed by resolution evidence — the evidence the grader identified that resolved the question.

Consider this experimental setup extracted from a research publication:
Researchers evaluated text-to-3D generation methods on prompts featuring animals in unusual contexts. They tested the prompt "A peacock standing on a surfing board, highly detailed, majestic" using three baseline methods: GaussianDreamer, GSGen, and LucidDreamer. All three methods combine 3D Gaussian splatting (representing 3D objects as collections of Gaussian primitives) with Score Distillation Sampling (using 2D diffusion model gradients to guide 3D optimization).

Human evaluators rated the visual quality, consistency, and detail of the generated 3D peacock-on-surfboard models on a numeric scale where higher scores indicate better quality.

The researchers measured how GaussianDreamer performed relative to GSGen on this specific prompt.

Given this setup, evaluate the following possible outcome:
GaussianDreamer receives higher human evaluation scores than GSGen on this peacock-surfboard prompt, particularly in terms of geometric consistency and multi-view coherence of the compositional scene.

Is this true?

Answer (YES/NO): NO